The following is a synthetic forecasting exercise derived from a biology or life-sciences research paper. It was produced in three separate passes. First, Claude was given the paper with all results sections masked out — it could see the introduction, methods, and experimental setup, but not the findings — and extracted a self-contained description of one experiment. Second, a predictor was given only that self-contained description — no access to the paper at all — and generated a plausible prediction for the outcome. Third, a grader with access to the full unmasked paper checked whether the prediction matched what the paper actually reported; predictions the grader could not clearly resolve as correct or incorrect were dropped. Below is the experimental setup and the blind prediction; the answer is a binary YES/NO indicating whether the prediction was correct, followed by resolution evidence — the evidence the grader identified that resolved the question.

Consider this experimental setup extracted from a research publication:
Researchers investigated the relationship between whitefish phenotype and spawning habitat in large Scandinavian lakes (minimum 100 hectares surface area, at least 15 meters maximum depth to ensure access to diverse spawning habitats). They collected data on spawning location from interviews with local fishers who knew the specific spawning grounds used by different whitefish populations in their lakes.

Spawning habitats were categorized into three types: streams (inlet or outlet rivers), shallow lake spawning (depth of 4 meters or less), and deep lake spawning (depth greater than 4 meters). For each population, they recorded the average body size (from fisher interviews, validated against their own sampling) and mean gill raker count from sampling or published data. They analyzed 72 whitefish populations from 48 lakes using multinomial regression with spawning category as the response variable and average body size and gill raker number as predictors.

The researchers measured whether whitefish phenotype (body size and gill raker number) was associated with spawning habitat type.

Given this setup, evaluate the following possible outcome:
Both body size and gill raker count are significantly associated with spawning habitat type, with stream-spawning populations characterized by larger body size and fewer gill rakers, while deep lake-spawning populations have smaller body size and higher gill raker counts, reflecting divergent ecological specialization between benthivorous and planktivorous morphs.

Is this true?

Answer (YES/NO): NO